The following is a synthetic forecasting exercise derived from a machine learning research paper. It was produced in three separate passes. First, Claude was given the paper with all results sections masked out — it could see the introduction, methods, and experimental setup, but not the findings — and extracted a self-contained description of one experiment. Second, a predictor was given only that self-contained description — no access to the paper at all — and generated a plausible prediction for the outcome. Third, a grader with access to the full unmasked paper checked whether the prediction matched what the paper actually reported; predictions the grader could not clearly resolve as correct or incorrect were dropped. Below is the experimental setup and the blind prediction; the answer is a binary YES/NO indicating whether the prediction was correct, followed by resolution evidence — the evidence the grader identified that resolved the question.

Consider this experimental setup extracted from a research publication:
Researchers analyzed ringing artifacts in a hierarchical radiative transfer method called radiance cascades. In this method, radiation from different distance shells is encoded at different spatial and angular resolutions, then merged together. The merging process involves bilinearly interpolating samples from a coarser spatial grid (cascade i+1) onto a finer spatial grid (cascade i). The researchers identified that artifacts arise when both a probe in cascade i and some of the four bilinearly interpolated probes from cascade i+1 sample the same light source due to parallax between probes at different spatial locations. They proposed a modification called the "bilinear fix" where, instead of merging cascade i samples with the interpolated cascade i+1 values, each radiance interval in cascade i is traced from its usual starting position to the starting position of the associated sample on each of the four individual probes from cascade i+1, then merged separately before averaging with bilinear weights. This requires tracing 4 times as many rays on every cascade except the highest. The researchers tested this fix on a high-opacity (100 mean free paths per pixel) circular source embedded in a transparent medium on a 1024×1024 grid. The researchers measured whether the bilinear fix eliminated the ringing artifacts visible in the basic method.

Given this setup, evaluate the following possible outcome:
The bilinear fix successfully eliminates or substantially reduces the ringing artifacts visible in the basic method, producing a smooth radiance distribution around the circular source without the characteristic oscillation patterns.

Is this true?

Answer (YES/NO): YES